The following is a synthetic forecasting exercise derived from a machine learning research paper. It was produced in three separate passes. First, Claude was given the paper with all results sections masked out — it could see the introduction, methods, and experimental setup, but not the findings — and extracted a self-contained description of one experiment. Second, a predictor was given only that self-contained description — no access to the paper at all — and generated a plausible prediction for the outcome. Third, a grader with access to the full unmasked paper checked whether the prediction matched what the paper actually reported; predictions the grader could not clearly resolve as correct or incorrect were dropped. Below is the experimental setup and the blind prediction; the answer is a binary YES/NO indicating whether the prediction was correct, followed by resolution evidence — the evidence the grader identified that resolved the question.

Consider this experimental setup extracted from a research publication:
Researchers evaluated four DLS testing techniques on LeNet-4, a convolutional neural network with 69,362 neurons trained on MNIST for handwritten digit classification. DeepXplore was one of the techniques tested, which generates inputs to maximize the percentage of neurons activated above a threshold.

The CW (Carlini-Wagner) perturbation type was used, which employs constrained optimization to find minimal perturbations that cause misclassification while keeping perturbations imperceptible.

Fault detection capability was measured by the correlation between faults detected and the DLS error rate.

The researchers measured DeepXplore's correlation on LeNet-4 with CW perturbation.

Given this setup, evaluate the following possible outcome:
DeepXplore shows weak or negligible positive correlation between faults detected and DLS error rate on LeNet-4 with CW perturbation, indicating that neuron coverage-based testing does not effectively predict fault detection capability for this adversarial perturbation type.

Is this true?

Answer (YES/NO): NO